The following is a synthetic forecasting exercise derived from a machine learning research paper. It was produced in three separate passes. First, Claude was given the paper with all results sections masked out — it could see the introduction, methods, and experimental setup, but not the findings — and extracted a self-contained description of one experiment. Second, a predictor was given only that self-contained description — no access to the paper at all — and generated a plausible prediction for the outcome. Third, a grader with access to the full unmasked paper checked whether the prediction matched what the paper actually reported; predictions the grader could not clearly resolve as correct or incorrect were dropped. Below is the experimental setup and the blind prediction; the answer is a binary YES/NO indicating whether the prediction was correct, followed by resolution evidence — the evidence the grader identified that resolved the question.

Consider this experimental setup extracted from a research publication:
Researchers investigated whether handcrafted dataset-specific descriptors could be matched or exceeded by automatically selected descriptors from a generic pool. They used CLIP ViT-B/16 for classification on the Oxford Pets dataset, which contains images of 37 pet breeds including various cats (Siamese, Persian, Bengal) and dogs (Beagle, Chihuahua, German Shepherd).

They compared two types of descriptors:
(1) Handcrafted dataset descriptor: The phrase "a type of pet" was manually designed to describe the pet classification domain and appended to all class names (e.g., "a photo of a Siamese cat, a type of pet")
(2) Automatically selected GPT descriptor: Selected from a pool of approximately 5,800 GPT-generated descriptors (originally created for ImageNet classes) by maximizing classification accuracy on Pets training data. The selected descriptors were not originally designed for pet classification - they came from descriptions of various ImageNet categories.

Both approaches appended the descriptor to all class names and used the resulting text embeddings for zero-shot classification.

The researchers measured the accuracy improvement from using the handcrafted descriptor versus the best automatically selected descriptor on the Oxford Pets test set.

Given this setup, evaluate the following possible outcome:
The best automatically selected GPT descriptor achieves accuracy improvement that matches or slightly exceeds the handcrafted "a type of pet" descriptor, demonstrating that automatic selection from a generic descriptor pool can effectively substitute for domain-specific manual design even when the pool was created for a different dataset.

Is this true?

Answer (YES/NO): NO